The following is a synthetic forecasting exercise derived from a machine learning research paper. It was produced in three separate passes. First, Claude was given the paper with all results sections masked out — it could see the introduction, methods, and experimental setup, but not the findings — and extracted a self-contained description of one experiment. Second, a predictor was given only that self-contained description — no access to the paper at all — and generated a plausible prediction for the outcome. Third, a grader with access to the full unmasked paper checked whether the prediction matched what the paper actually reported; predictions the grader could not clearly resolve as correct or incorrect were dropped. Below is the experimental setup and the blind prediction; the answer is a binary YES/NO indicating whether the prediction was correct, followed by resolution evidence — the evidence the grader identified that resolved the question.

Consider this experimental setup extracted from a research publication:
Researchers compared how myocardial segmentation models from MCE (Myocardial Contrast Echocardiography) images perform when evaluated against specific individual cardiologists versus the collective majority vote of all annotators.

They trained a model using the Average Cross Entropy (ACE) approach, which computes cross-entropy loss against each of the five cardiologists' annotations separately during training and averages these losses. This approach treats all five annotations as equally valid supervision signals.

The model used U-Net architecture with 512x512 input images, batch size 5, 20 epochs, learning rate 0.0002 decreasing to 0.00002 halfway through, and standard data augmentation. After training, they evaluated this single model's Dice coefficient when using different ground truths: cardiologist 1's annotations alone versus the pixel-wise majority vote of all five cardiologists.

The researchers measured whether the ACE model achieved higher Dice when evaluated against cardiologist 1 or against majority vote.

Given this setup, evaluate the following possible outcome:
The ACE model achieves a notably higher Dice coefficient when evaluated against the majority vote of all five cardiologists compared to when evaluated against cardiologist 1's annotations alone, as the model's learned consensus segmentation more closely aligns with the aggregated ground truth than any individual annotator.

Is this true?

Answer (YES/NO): YES